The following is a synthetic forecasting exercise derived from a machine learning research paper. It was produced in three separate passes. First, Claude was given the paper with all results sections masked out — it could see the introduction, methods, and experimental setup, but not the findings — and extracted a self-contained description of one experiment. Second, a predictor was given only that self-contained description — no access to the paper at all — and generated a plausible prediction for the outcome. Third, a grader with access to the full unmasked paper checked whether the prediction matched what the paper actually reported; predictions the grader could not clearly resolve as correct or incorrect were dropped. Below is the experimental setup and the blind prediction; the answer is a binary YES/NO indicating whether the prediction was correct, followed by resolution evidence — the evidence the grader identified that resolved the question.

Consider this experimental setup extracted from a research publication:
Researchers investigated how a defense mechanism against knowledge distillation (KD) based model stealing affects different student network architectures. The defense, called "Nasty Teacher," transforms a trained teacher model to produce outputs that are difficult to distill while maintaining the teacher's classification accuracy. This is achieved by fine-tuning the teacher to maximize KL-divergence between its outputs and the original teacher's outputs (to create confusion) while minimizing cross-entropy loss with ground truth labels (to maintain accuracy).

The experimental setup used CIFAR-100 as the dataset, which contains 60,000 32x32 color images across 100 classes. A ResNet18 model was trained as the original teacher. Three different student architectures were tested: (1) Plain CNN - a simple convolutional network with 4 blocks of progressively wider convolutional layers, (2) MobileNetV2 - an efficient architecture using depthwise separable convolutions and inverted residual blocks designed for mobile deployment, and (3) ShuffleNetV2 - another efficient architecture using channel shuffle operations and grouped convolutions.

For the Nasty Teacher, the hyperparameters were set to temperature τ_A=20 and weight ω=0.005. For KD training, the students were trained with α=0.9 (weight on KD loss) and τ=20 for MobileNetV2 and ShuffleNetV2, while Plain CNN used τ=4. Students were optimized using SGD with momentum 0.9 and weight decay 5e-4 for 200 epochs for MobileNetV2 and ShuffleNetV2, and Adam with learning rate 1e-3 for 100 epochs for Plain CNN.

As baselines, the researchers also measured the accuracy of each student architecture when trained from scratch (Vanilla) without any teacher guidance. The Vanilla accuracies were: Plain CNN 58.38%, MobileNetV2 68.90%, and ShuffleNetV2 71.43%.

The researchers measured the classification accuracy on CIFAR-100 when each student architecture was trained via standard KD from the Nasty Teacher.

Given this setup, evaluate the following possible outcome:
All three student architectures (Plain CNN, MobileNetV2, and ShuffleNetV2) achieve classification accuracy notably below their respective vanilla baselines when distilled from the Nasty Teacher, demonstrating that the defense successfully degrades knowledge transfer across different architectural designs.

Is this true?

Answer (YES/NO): NO